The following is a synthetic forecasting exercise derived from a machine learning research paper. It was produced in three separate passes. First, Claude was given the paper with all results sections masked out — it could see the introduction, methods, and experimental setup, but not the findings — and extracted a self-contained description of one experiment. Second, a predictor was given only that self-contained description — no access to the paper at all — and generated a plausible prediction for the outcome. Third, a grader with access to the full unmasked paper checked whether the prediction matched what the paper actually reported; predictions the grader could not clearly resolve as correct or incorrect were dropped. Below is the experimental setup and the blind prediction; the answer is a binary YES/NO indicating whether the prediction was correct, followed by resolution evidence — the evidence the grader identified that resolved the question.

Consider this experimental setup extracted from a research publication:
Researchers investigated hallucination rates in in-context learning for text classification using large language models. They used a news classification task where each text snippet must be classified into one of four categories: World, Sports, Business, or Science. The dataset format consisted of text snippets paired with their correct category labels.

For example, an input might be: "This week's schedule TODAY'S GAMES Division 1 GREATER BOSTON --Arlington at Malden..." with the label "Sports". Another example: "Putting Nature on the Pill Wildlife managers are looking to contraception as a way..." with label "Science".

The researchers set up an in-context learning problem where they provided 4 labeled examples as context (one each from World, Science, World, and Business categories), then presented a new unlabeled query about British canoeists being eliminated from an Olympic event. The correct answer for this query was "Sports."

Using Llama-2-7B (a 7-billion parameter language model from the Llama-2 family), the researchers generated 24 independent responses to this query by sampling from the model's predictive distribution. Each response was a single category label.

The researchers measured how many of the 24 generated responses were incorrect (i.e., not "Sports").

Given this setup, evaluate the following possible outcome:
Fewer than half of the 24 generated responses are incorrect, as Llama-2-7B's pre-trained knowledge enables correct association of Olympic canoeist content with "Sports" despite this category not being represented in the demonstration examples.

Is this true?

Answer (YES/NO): NO